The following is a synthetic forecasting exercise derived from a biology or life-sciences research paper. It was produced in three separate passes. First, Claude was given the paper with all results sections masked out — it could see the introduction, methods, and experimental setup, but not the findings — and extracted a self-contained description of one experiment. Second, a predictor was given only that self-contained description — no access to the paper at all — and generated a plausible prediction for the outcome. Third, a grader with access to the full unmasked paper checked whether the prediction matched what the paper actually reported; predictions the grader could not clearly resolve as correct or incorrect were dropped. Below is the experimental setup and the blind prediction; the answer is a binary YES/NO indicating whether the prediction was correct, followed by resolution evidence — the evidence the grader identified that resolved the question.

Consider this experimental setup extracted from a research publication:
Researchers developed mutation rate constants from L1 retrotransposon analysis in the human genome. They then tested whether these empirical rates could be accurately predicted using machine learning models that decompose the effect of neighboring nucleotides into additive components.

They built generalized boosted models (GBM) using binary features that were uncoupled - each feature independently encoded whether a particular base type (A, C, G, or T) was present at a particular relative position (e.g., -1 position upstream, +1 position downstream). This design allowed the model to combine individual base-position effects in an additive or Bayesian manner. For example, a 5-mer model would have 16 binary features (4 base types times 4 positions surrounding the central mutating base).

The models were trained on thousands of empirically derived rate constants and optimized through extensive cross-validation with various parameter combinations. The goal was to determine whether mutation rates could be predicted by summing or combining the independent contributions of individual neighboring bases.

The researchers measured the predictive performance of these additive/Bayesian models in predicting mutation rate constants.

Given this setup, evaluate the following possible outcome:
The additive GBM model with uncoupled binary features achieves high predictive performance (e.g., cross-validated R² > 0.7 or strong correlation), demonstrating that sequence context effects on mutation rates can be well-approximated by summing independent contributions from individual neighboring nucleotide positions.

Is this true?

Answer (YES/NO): NO